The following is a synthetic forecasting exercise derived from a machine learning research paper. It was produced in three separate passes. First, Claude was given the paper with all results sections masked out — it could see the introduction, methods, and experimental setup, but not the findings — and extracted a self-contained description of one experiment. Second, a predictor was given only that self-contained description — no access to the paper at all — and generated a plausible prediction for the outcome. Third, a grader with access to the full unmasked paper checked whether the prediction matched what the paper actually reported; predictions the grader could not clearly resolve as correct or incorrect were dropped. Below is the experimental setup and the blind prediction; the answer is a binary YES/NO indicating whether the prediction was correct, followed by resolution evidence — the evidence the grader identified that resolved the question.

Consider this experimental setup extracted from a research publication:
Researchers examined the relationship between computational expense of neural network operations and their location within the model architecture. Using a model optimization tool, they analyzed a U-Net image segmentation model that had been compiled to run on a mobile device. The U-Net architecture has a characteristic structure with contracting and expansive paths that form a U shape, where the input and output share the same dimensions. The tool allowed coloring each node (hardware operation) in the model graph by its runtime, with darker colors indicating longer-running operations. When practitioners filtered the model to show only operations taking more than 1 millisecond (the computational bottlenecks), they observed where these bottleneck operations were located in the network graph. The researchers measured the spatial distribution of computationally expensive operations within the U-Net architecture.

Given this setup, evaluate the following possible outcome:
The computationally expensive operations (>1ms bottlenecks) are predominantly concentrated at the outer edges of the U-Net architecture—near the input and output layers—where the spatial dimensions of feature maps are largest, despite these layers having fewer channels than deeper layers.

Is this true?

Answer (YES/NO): YES